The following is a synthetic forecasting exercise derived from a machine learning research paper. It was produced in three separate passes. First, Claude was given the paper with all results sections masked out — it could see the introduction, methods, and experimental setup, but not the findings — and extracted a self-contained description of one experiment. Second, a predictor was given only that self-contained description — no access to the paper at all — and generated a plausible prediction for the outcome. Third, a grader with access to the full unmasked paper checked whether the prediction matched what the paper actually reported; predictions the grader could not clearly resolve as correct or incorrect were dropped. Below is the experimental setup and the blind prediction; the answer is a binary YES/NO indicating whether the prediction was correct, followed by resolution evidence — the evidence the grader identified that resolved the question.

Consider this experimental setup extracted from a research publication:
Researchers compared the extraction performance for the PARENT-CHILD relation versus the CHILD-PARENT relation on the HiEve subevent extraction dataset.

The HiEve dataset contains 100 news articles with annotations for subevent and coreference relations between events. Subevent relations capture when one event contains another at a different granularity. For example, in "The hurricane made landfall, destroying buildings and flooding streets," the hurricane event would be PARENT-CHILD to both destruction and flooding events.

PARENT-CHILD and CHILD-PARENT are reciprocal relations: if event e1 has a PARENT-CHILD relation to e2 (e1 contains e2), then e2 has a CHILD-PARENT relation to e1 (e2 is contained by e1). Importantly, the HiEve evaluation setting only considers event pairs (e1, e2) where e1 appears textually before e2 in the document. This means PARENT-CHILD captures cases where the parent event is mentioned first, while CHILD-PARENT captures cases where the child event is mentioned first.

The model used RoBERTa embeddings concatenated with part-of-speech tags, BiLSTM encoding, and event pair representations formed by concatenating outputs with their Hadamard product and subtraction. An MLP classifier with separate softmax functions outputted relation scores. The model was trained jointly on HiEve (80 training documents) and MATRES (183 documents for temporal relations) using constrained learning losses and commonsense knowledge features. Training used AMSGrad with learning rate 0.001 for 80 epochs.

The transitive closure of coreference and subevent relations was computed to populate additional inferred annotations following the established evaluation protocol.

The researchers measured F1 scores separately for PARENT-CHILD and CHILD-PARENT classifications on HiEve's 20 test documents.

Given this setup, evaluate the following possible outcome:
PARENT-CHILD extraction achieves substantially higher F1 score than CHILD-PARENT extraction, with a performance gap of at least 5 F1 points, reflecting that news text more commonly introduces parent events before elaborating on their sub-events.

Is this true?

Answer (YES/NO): YES